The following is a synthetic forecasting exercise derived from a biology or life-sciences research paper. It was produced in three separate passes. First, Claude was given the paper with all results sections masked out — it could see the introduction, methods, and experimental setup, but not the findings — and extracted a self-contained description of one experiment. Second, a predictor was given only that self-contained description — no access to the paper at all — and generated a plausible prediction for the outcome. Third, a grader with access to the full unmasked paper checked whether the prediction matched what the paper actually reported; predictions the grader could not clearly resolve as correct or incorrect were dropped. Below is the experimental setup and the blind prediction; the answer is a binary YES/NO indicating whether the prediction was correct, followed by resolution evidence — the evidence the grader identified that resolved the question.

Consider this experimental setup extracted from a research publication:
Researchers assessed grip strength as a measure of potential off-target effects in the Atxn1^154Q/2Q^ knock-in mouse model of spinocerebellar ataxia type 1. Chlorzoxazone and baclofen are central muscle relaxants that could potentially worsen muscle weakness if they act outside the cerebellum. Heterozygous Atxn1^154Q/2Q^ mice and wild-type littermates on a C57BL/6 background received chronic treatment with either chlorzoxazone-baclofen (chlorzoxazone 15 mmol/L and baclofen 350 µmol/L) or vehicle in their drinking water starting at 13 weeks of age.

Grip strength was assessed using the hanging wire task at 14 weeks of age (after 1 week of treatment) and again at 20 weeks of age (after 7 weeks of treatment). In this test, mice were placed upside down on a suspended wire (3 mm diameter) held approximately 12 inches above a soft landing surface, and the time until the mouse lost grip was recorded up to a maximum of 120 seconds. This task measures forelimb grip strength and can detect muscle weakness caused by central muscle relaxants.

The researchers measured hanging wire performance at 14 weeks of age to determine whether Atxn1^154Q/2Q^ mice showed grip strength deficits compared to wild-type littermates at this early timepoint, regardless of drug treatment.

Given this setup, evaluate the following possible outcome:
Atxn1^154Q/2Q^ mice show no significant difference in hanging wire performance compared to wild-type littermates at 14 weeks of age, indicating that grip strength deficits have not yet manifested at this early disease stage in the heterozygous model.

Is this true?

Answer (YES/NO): YES